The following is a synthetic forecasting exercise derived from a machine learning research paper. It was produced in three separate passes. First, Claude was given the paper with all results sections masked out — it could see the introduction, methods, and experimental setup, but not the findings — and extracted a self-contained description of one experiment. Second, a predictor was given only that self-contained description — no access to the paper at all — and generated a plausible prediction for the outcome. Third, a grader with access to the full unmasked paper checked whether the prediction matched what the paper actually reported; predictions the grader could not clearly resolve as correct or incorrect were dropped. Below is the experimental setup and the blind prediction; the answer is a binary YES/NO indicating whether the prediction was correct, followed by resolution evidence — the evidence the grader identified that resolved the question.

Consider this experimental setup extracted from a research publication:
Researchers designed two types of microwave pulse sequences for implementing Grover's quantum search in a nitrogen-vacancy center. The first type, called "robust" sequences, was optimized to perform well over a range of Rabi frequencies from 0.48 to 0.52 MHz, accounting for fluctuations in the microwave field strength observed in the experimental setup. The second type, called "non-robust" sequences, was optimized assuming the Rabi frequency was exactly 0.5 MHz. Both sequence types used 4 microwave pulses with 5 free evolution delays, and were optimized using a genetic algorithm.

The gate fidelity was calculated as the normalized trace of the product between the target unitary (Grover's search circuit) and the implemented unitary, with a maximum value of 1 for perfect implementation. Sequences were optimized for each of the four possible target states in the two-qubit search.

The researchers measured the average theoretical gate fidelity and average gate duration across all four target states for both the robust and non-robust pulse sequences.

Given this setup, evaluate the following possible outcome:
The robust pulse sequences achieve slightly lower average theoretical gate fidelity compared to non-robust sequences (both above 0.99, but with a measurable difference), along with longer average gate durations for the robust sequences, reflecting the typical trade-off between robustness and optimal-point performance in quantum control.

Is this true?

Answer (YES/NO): NO